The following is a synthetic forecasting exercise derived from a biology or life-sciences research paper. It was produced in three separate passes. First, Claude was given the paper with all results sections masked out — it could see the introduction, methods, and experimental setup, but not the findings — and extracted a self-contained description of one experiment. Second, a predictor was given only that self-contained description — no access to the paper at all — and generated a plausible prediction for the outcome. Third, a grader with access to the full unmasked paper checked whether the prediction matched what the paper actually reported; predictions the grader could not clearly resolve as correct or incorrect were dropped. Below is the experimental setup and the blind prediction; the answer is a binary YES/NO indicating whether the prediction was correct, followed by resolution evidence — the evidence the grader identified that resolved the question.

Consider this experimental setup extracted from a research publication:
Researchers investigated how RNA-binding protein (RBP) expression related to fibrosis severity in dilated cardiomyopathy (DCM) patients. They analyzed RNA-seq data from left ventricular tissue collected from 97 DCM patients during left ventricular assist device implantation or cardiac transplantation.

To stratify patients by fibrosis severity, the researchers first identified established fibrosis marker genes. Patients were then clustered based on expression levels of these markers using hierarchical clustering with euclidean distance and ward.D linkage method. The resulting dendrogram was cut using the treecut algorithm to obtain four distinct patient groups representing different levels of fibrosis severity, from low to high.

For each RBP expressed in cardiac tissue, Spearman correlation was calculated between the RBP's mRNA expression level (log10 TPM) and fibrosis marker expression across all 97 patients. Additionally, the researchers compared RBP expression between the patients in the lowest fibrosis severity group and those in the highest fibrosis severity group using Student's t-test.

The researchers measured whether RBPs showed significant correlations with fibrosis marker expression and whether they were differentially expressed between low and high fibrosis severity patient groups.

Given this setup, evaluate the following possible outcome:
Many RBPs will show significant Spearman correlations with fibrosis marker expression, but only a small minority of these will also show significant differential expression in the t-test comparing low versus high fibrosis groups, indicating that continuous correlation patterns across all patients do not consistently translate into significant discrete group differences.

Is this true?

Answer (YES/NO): NO